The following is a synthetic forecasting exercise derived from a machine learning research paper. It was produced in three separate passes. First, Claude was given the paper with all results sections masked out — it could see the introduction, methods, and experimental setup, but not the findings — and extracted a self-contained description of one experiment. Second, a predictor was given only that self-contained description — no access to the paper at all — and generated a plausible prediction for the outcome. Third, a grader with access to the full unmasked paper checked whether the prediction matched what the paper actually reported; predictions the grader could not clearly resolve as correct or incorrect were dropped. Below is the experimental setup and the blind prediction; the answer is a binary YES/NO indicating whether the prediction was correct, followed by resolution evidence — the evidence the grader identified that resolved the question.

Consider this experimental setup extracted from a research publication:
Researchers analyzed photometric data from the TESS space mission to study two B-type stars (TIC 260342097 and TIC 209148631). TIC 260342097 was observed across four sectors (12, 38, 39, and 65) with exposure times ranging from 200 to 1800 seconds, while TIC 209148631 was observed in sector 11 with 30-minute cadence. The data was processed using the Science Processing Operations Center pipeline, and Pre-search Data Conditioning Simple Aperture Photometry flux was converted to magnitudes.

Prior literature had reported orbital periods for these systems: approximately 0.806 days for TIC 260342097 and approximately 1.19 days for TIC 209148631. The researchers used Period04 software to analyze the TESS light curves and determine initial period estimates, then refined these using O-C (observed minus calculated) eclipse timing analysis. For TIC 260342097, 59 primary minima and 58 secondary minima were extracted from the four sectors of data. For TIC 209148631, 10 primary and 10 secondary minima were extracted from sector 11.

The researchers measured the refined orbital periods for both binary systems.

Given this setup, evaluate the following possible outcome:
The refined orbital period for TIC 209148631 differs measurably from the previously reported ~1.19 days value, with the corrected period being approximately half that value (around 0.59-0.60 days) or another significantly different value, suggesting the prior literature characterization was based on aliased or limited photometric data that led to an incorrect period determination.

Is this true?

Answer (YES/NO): NO